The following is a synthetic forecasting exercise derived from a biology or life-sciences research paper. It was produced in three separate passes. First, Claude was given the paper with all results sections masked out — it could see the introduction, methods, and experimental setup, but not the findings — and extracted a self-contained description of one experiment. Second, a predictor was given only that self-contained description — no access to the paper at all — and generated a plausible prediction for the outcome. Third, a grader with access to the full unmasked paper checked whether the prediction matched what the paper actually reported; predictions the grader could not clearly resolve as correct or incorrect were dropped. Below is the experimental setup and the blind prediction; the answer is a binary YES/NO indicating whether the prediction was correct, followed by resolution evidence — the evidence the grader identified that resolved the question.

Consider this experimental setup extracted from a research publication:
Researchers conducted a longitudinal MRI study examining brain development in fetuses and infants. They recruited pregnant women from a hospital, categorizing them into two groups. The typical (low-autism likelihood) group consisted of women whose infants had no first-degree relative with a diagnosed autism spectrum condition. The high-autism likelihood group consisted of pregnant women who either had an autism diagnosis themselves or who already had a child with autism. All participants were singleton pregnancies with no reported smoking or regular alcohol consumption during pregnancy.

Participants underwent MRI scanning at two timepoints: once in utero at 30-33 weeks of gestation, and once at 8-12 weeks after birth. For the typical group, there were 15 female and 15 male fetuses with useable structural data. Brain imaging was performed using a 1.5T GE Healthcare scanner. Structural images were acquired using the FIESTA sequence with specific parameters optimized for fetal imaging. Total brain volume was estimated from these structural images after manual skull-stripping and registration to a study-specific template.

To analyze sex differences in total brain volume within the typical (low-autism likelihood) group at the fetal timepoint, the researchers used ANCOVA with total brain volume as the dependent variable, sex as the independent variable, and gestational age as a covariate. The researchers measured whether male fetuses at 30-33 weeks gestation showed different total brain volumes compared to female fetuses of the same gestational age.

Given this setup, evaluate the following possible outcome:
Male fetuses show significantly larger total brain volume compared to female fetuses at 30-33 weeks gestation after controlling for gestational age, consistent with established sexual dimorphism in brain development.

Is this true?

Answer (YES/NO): NO